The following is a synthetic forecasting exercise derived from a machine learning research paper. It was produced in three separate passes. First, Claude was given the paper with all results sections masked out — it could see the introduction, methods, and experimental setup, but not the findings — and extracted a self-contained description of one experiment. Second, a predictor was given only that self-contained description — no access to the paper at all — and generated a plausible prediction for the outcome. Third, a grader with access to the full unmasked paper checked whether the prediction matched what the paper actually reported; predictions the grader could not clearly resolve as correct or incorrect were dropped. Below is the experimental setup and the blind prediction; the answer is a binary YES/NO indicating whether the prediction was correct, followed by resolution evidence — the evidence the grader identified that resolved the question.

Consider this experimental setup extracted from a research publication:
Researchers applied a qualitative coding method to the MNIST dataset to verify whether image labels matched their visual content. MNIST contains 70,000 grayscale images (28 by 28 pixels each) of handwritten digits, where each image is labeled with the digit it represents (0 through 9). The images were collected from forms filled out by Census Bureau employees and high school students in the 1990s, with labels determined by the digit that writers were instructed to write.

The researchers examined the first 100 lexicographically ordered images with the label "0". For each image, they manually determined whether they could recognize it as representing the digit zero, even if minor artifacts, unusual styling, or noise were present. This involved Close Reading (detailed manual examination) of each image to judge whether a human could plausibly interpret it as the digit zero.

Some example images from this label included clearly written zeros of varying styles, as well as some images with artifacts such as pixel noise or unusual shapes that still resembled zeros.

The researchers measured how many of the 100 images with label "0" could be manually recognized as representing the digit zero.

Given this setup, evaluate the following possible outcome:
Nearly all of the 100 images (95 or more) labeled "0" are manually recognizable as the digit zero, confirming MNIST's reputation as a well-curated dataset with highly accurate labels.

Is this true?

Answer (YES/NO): YES